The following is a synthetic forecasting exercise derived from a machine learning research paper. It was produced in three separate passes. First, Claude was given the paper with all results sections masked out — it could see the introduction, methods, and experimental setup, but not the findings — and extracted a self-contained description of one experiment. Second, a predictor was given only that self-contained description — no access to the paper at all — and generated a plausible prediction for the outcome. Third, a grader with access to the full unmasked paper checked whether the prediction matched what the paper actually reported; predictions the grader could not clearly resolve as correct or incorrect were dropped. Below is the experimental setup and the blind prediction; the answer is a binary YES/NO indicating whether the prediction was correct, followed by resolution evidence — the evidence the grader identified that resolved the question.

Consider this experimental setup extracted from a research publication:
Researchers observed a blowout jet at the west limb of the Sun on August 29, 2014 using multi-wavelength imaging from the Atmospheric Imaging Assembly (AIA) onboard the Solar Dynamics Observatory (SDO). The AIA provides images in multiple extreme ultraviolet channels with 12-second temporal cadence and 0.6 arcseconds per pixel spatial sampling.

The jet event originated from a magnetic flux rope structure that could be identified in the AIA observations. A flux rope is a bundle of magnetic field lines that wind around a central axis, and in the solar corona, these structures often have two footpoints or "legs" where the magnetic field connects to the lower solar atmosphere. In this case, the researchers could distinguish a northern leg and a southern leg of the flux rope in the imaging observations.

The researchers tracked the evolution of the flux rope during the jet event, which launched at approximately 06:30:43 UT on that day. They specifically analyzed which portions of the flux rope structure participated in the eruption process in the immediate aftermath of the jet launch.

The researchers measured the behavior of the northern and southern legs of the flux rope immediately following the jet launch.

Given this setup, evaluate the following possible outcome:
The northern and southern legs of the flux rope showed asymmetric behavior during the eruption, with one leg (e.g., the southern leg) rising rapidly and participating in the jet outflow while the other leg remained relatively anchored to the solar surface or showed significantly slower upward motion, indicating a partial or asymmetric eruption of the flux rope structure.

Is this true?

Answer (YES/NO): NO